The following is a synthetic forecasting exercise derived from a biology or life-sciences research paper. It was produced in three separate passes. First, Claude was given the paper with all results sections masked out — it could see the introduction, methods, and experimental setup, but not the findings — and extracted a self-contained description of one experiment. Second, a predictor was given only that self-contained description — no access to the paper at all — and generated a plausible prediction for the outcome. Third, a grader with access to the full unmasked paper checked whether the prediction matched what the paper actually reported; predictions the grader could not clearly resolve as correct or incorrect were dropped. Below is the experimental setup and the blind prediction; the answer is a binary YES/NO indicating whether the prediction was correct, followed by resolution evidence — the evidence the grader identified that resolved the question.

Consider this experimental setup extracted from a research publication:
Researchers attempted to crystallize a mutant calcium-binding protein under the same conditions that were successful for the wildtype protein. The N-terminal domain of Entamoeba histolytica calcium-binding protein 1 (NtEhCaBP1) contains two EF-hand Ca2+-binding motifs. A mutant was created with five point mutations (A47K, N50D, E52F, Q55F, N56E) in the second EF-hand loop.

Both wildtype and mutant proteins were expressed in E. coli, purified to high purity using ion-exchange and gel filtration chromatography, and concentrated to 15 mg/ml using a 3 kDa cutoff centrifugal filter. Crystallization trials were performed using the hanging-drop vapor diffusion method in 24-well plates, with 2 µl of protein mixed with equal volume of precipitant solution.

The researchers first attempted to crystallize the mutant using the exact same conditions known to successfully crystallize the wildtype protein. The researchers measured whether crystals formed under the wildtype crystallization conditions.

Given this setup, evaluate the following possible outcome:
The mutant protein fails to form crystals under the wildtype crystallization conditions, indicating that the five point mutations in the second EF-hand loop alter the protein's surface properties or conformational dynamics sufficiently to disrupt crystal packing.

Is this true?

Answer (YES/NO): YES